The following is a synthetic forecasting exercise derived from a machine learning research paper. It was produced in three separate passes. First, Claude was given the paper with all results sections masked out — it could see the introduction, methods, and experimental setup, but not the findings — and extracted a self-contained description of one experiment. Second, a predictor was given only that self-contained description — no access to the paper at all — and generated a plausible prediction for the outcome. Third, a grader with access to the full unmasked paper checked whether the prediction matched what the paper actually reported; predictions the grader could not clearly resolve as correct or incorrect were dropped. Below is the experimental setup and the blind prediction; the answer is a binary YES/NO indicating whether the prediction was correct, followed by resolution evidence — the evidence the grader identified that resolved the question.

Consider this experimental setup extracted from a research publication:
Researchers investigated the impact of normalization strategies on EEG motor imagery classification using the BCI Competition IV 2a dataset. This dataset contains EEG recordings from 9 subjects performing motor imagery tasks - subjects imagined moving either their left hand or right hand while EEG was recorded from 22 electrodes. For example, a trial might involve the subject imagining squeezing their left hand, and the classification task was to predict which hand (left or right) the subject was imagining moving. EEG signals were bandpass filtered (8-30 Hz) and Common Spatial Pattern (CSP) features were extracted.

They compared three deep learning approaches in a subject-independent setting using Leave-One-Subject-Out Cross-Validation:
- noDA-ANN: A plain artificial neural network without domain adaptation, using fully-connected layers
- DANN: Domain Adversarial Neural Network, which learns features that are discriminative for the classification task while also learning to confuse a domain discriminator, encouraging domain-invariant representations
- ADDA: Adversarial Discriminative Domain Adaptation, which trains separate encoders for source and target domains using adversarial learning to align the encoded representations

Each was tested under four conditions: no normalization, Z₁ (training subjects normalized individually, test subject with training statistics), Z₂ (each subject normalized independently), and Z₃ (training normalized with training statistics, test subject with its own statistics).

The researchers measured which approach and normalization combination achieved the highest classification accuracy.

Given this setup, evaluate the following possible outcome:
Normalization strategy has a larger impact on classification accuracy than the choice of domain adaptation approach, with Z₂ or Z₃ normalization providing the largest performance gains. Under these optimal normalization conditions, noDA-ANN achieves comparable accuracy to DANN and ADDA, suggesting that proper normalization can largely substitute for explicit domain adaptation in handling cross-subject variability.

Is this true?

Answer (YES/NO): NO